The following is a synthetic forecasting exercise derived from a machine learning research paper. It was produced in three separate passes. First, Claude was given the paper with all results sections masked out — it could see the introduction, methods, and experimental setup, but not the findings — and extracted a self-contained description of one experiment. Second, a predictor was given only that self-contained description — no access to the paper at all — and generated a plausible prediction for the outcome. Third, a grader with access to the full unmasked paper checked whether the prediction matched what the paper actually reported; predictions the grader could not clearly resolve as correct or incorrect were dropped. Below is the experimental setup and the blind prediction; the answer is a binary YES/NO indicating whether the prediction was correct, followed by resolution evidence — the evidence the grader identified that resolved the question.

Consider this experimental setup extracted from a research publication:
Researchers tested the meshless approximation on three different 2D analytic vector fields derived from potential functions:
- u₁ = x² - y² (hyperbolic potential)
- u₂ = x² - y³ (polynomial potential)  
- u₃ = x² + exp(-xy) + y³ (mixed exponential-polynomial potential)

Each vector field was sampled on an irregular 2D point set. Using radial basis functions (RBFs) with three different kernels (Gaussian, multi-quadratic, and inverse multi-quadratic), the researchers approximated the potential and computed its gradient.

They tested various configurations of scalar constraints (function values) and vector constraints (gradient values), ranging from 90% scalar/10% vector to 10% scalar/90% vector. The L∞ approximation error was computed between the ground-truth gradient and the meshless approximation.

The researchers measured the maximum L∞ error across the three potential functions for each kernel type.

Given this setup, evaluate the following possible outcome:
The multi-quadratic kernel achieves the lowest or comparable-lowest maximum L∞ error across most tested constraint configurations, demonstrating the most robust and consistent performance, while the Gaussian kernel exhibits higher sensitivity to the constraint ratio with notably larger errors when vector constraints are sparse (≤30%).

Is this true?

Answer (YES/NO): NO